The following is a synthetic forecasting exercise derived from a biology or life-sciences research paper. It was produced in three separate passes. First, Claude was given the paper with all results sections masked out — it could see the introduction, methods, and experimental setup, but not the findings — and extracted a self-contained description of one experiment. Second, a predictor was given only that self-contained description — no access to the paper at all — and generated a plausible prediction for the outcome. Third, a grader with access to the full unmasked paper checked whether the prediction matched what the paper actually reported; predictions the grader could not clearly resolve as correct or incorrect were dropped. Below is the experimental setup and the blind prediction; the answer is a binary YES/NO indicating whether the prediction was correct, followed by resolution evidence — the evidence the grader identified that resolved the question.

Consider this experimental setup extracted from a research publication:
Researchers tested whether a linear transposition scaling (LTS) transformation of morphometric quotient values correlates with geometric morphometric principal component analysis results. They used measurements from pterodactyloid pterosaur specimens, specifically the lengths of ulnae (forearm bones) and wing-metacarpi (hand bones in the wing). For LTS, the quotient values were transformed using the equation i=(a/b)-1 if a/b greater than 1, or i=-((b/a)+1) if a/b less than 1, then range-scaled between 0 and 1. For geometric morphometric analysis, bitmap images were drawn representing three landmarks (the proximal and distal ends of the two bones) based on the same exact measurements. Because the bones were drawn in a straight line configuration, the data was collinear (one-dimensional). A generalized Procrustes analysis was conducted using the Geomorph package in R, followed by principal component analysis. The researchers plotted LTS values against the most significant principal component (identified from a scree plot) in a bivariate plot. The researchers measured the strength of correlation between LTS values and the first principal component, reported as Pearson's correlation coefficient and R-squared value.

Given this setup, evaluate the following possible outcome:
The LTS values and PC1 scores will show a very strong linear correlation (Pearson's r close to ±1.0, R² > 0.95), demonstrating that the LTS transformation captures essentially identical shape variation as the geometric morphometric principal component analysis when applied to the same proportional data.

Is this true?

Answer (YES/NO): YES